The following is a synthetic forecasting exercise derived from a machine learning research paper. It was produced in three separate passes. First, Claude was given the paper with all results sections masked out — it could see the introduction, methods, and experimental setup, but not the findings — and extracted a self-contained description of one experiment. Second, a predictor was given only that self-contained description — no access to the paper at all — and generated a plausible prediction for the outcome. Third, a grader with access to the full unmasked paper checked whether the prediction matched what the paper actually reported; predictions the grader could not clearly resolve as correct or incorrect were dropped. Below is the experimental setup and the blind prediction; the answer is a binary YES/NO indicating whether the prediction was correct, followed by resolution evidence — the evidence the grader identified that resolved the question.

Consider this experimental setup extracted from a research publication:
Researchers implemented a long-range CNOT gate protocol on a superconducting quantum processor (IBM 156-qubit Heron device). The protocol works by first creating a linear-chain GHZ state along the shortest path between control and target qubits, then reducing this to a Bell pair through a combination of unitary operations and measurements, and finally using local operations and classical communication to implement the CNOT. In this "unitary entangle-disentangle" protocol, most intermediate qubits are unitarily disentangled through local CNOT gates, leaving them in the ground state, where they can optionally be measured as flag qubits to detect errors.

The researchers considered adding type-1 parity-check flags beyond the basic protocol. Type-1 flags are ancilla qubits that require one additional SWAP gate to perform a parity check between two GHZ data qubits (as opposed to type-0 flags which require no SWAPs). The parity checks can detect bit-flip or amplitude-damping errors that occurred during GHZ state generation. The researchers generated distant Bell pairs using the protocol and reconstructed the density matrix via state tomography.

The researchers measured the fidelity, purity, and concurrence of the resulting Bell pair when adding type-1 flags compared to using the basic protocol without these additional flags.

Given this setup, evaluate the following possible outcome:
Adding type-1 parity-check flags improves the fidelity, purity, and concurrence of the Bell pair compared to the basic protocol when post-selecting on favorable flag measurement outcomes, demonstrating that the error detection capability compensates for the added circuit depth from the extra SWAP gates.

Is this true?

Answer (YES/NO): NO